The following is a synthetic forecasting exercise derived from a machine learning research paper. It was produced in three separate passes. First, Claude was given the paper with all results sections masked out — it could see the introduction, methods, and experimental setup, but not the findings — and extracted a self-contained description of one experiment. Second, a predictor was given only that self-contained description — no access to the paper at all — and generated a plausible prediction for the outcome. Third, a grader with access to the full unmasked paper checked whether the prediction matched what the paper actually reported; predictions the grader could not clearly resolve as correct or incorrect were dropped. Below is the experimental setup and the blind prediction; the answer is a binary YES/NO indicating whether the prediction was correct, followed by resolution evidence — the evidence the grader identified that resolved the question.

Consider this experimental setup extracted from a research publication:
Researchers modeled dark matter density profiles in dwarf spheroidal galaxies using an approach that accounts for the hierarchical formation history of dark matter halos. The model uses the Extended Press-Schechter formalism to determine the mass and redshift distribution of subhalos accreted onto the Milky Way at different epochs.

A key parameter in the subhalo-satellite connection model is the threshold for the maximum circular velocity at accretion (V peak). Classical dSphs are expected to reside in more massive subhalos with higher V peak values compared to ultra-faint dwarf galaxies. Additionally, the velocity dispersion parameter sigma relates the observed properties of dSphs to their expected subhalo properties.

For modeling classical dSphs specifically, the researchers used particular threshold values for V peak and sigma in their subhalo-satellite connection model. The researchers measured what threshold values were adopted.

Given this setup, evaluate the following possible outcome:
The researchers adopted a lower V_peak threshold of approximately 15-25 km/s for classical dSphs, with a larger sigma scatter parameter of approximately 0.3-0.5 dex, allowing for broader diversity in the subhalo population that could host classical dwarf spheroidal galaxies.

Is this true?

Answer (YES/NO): NO